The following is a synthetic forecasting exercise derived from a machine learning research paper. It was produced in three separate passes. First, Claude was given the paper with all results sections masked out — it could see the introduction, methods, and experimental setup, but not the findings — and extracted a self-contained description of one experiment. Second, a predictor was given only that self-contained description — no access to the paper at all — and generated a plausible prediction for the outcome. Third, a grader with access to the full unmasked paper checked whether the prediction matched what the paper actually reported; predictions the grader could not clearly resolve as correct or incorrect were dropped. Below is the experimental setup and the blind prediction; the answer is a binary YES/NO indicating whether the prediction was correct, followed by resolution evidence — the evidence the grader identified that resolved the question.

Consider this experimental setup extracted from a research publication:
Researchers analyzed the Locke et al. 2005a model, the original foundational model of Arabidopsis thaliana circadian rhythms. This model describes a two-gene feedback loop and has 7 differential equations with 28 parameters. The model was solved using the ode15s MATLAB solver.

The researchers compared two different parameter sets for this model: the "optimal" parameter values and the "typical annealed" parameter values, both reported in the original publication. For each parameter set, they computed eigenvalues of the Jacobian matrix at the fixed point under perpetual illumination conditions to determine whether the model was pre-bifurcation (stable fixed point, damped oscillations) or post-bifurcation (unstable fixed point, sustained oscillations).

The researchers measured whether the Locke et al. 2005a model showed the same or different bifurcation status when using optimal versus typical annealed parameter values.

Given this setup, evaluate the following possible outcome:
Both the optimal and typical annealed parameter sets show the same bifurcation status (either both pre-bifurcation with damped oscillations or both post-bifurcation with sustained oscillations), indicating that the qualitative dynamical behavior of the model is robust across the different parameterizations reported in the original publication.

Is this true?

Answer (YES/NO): NO